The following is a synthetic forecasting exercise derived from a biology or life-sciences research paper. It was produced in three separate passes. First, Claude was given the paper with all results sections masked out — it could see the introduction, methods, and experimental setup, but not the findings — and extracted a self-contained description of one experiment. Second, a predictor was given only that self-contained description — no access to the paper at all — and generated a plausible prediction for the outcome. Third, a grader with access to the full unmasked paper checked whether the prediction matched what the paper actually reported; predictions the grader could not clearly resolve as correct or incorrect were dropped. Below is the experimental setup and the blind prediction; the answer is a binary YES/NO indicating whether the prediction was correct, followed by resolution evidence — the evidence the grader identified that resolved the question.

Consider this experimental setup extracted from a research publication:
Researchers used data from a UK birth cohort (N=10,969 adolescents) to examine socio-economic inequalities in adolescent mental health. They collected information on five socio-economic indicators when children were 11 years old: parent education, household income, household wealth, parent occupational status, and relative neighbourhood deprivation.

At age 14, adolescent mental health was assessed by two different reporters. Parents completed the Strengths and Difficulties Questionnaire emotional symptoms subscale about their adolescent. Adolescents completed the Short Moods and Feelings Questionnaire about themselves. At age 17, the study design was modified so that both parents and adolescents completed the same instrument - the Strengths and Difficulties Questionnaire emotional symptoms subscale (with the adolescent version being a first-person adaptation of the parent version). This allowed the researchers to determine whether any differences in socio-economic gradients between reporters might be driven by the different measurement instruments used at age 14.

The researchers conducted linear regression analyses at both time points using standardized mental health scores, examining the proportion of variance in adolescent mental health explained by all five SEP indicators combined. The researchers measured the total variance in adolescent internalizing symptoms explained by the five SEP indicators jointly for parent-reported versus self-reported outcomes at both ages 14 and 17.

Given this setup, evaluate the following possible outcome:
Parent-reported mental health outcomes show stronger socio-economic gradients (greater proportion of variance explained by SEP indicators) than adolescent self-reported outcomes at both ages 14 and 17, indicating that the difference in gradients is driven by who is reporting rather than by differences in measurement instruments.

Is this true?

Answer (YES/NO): YES